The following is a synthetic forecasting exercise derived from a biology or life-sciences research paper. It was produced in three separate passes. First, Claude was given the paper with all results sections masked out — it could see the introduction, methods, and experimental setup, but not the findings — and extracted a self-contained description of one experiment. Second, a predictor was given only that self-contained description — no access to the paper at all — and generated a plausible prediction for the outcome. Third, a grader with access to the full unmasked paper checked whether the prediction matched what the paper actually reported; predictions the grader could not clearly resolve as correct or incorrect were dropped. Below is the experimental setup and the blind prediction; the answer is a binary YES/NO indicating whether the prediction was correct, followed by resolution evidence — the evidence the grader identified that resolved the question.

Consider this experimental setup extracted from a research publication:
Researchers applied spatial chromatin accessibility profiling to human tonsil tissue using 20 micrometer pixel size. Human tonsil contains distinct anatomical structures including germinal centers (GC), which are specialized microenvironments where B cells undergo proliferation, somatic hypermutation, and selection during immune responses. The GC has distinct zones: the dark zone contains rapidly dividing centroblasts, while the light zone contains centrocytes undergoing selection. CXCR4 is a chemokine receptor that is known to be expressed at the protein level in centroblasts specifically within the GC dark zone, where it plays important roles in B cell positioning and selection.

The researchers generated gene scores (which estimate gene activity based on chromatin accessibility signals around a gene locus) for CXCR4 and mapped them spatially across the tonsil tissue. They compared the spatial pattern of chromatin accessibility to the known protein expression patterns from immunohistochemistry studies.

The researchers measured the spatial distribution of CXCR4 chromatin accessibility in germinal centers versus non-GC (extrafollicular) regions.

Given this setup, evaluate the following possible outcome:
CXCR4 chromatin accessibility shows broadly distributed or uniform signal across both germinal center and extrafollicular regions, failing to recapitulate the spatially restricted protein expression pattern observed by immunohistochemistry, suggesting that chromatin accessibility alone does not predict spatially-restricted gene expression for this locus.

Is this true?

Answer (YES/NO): NO